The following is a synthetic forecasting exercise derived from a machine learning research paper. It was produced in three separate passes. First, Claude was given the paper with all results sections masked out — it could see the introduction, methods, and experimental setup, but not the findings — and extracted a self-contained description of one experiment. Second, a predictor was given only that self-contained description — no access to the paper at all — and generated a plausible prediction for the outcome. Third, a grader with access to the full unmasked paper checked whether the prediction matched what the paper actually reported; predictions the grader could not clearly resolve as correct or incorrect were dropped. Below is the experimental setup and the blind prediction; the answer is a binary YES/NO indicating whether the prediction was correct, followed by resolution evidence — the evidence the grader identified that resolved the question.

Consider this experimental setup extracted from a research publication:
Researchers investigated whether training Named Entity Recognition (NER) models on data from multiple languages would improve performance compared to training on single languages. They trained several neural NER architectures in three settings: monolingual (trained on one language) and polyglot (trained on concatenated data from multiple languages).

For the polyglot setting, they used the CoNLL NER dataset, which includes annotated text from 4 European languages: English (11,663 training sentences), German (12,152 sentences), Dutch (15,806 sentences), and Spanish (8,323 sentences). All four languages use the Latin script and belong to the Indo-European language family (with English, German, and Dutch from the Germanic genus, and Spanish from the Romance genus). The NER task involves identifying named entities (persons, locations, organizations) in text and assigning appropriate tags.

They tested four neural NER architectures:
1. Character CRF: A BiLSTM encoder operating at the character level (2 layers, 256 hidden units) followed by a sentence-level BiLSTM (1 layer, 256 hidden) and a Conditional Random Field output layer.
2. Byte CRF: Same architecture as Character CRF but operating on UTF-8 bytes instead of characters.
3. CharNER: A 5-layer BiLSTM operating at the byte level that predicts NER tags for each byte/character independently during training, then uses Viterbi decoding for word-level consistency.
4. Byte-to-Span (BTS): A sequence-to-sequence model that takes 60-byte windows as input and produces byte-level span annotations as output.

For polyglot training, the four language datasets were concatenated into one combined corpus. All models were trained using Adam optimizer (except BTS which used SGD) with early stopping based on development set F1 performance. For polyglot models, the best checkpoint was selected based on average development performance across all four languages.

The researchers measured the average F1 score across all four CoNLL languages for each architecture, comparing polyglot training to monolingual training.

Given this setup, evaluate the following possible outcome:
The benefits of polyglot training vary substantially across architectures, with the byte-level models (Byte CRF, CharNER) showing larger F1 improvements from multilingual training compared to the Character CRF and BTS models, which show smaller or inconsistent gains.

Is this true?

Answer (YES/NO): NO